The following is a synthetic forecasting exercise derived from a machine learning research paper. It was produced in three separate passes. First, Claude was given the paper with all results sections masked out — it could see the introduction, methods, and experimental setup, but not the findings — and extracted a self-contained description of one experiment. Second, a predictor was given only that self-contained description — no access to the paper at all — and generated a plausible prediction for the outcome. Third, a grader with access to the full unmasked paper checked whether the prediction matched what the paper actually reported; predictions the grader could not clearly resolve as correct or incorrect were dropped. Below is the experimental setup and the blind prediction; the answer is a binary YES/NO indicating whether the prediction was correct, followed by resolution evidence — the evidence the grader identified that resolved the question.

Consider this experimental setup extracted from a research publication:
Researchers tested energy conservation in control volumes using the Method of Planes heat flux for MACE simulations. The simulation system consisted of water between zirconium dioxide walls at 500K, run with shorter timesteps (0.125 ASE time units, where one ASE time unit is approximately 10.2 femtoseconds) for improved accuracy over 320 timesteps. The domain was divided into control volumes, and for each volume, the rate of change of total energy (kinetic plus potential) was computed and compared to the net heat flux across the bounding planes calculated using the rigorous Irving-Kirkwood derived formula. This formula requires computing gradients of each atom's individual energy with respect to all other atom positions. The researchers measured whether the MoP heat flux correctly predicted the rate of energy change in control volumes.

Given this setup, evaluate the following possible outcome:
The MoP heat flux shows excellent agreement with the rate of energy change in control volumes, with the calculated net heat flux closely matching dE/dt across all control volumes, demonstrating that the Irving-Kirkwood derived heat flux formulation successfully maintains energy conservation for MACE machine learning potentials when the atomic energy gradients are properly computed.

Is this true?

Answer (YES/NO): NO